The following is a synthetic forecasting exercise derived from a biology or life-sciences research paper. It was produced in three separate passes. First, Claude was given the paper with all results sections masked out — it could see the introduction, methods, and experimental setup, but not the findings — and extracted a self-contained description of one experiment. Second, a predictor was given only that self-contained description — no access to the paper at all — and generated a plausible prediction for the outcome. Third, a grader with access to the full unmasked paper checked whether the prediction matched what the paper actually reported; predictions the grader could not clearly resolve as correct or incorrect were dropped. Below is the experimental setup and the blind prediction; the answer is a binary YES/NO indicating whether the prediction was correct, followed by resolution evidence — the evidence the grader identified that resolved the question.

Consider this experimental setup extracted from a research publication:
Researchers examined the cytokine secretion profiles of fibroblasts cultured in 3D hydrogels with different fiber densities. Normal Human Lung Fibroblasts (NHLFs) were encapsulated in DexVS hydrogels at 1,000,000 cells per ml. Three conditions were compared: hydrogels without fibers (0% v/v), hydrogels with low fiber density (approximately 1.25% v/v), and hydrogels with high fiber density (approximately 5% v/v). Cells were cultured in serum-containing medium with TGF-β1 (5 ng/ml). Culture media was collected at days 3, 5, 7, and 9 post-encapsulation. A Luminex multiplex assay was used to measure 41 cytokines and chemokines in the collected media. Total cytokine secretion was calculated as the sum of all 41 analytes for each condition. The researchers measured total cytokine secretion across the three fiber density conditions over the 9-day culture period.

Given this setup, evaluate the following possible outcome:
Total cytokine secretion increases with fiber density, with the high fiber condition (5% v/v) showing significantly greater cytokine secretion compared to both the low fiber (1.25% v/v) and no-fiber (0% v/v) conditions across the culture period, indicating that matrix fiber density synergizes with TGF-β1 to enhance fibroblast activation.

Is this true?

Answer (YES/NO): NO